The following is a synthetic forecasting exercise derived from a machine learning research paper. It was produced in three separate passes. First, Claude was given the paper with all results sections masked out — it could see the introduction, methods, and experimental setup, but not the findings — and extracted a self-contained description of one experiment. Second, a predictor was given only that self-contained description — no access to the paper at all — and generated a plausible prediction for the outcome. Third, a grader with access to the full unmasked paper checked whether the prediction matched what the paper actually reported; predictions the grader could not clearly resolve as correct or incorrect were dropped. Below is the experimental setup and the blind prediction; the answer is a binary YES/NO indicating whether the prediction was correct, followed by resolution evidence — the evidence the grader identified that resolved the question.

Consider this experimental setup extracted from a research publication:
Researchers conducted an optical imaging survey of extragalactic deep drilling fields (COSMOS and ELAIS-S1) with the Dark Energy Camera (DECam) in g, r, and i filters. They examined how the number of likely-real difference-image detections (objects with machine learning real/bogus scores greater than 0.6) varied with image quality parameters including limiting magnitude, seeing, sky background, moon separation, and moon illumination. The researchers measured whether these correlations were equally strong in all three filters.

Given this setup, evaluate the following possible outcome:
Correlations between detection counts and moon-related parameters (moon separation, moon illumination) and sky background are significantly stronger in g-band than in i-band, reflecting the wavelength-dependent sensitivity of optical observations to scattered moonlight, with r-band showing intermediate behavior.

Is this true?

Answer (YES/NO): NO